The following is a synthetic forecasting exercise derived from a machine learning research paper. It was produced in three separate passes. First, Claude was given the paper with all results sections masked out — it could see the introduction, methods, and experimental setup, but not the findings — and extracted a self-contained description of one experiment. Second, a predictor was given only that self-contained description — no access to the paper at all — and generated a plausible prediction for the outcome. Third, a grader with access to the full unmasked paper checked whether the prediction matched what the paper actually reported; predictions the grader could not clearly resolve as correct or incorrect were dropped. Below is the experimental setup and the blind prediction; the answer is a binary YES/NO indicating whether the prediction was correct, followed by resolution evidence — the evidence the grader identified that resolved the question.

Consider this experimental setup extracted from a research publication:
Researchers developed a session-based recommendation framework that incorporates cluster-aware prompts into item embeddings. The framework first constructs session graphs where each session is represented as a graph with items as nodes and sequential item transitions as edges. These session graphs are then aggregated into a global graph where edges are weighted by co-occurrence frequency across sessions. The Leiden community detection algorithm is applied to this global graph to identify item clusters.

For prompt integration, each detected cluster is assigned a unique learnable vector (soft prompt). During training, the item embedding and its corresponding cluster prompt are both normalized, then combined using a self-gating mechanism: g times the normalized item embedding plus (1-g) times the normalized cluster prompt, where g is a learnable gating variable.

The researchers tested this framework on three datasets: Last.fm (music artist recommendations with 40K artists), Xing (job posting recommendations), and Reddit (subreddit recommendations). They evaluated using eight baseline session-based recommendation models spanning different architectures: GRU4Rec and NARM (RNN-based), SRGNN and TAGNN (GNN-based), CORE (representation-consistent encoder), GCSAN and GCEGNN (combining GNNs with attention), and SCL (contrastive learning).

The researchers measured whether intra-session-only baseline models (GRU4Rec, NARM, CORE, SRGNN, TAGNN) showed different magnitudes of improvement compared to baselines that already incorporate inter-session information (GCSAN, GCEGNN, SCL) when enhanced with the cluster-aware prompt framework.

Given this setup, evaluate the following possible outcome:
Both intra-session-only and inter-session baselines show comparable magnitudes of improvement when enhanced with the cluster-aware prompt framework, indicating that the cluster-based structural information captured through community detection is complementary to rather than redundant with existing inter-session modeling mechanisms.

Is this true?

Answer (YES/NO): NO